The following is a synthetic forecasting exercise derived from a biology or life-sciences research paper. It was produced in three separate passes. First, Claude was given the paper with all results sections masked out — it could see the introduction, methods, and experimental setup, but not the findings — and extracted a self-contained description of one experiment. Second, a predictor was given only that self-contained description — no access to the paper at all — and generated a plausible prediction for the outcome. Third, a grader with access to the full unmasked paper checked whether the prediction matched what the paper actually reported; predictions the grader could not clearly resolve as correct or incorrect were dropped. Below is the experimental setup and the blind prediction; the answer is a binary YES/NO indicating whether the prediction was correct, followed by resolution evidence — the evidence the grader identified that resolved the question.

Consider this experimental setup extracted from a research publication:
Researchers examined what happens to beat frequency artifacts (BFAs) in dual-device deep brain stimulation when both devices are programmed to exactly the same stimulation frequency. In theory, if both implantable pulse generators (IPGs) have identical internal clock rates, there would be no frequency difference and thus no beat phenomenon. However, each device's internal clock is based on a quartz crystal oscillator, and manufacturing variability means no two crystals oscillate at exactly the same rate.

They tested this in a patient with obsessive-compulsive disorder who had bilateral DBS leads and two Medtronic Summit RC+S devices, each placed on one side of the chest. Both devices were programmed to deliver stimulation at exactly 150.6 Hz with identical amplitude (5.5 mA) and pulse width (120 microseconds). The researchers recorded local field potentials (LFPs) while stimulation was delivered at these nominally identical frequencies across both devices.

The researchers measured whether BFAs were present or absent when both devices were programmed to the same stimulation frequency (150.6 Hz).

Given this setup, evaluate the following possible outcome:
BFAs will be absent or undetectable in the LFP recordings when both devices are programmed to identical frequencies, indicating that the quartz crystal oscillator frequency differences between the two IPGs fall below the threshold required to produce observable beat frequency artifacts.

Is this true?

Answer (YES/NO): NO